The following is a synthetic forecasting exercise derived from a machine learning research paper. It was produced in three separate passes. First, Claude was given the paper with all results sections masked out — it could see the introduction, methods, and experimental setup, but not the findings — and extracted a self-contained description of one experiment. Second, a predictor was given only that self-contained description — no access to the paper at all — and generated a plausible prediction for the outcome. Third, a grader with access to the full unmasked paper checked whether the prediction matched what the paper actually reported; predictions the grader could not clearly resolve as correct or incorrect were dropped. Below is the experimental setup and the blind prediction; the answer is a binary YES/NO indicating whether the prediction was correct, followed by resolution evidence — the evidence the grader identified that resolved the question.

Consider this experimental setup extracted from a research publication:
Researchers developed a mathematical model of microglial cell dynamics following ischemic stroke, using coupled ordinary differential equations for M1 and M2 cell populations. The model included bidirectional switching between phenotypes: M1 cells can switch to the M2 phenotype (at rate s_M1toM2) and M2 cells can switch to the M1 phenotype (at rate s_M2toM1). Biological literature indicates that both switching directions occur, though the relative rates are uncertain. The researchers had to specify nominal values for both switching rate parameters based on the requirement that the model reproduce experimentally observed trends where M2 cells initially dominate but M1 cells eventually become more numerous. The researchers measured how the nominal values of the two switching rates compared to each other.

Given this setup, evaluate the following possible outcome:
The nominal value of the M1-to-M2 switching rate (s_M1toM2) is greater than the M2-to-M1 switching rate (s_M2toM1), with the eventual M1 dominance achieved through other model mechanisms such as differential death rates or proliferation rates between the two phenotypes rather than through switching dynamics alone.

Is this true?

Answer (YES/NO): NO